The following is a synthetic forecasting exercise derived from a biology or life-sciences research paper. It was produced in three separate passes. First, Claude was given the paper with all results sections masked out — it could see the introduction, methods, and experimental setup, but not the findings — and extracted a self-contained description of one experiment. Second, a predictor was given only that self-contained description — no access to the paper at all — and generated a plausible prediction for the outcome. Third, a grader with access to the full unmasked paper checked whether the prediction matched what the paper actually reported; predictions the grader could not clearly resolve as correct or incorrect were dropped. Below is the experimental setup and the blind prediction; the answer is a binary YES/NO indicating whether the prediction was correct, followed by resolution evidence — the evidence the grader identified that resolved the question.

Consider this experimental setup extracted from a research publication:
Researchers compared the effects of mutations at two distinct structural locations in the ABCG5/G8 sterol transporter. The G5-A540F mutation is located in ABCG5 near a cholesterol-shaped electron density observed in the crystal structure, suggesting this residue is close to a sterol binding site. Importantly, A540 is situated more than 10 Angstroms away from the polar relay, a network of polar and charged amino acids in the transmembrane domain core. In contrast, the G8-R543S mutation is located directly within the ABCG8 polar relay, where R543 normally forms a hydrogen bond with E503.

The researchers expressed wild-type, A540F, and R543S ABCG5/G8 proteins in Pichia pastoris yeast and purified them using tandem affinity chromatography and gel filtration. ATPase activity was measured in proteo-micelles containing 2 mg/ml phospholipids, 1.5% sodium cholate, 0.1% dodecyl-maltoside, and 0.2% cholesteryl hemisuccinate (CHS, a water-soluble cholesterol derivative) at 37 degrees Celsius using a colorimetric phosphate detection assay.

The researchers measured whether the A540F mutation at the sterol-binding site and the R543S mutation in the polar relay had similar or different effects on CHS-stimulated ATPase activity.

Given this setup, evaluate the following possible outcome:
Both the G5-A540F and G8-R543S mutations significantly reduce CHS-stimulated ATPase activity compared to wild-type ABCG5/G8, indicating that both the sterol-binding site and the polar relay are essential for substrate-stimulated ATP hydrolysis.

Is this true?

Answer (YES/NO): YES